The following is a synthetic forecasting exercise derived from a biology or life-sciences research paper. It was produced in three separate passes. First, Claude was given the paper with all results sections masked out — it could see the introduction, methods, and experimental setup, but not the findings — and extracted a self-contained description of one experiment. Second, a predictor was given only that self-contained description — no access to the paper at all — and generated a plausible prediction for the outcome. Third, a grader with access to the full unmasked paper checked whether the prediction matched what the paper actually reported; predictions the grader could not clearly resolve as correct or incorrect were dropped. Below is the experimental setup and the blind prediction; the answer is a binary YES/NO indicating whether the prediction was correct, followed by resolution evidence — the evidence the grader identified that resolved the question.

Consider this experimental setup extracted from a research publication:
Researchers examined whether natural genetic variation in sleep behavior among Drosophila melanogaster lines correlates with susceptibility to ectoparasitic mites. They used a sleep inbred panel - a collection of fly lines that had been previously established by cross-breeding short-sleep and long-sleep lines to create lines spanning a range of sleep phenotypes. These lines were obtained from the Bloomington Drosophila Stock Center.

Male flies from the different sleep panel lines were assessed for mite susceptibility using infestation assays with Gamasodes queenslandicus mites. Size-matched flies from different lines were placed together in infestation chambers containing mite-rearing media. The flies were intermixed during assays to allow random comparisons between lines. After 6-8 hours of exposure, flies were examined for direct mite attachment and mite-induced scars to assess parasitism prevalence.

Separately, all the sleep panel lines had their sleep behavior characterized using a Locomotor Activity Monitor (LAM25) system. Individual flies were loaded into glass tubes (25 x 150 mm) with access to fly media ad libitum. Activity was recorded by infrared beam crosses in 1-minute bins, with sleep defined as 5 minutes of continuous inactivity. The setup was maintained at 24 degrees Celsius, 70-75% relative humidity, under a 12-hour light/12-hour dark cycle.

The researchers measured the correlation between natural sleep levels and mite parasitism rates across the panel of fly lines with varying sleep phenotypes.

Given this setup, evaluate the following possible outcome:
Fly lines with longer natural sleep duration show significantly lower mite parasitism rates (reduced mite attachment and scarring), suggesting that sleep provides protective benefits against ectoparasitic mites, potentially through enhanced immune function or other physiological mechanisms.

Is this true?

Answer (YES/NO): NO